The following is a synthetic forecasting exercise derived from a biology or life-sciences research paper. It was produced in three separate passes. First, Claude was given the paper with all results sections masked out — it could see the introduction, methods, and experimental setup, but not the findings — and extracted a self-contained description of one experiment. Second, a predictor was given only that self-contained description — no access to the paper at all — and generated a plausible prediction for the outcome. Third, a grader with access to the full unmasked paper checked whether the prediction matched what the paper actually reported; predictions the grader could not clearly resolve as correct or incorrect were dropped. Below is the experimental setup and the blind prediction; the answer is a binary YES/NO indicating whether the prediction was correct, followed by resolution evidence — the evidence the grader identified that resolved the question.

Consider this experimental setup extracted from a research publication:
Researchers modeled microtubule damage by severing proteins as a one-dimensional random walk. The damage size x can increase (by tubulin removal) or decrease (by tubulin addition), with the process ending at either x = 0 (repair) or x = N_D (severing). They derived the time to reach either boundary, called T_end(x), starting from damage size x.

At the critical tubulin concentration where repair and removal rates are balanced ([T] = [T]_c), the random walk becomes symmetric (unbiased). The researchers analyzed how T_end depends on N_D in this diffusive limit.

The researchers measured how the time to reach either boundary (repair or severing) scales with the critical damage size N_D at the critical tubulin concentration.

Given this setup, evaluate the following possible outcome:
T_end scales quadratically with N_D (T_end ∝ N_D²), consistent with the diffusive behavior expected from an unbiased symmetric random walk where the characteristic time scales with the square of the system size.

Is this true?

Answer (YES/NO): NO